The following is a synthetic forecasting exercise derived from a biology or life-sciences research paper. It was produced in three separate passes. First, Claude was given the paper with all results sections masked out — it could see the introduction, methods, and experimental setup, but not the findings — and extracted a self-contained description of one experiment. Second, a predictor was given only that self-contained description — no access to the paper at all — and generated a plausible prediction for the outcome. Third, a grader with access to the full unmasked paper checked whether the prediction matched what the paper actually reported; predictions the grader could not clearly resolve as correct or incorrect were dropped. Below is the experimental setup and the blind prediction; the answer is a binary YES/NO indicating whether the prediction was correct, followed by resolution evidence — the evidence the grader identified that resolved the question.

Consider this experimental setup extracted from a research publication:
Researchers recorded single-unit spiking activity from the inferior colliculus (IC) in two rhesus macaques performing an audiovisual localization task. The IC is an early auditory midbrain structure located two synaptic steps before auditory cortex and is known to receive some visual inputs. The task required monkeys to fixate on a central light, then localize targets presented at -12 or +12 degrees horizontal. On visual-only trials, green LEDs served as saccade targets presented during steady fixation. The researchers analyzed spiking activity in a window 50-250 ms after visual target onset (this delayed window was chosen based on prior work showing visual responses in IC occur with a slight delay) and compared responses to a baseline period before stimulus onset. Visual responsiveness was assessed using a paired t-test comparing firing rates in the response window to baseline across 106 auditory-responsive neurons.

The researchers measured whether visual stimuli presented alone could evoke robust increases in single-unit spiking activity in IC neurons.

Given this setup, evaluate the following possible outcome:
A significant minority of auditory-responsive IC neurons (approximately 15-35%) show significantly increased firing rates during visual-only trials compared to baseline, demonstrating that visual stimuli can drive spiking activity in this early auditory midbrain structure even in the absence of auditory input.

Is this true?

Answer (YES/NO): NO